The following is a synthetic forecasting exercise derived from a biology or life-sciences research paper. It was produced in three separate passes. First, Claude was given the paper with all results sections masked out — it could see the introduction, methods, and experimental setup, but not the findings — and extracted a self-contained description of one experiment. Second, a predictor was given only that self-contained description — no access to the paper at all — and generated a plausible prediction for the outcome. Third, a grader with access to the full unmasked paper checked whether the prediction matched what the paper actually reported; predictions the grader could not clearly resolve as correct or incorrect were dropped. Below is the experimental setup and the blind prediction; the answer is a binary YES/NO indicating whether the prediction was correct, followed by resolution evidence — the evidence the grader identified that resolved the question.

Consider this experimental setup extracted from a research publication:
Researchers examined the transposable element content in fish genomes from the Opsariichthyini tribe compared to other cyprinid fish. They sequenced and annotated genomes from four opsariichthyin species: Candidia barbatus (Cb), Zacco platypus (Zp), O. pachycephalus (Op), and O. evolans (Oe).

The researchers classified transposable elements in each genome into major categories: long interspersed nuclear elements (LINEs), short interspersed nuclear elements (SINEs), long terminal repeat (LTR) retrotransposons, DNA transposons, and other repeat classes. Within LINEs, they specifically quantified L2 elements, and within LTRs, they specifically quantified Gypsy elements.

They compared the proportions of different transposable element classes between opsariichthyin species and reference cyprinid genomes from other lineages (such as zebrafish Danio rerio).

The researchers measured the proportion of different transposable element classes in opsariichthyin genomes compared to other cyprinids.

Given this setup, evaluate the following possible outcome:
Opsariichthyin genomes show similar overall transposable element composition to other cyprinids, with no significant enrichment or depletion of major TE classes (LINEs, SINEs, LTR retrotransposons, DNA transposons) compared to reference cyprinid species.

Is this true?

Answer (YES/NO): NO